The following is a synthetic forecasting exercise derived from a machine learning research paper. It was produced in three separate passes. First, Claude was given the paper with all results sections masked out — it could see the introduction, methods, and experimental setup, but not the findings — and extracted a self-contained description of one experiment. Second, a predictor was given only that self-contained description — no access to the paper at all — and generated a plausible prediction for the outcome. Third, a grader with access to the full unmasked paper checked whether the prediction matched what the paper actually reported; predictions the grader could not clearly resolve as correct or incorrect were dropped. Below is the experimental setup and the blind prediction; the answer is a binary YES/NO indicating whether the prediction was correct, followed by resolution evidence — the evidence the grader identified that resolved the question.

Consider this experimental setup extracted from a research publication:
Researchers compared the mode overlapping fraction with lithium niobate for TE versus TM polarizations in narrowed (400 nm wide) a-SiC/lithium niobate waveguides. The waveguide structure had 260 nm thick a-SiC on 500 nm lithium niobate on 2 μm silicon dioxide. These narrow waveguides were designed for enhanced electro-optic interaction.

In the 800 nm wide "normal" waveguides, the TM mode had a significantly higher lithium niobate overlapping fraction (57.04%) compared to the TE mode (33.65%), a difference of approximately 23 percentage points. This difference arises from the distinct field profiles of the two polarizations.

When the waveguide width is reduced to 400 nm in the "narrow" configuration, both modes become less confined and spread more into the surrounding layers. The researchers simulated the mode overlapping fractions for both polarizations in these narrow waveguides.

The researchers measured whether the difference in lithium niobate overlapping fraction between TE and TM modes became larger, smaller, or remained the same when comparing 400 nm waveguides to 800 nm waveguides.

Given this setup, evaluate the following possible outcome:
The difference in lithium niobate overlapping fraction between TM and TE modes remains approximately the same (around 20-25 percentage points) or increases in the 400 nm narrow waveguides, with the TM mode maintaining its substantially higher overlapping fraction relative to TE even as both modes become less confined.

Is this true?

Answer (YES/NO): NO